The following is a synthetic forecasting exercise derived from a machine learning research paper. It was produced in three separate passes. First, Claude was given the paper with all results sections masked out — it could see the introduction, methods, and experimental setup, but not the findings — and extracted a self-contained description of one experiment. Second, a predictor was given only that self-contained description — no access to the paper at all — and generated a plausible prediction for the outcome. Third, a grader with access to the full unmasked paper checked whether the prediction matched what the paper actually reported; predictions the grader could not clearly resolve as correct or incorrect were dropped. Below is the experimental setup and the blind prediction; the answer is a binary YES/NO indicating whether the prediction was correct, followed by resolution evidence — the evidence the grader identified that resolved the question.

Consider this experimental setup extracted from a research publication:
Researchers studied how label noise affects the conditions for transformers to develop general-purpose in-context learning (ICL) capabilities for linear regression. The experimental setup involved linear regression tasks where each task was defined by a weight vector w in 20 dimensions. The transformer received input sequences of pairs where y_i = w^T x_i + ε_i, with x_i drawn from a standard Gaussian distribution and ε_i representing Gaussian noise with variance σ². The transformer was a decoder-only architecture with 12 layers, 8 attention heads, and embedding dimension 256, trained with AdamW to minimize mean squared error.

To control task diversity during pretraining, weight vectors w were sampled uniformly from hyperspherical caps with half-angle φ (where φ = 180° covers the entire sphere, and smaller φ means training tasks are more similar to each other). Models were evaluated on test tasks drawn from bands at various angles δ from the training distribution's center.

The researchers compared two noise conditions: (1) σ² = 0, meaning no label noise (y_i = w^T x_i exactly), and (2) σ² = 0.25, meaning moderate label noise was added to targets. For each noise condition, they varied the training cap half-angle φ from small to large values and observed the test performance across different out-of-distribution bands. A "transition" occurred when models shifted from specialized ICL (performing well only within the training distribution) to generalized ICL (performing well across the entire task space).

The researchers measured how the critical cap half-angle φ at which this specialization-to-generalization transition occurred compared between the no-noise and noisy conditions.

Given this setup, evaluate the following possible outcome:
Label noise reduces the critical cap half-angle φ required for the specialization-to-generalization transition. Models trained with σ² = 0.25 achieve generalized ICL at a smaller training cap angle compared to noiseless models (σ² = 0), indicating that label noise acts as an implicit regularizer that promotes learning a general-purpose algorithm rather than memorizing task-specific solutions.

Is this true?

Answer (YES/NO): NO